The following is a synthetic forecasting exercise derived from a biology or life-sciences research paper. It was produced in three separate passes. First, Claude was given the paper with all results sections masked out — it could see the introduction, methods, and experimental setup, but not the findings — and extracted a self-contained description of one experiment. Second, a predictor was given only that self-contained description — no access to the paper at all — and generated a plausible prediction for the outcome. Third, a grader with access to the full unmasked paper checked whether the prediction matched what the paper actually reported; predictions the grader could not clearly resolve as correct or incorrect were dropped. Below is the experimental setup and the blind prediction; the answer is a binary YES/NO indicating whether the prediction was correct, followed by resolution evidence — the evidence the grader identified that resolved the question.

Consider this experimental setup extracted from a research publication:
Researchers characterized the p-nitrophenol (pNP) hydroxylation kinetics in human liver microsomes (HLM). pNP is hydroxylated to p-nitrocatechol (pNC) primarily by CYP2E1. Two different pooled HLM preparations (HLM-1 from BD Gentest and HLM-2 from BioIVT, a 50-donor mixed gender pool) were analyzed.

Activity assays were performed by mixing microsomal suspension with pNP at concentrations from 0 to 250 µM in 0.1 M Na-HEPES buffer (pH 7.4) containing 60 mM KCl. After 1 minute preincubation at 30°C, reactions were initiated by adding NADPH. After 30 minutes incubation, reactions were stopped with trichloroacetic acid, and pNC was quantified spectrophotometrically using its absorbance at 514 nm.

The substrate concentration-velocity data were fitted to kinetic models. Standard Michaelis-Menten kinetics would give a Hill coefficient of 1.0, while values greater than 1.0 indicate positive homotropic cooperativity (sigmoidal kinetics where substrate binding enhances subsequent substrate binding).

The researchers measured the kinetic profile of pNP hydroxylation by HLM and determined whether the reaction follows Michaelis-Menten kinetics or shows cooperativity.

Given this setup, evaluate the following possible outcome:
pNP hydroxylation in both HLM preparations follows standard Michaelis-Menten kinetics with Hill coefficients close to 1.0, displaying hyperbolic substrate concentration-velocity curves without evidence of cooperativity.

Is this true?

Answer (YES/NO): NO